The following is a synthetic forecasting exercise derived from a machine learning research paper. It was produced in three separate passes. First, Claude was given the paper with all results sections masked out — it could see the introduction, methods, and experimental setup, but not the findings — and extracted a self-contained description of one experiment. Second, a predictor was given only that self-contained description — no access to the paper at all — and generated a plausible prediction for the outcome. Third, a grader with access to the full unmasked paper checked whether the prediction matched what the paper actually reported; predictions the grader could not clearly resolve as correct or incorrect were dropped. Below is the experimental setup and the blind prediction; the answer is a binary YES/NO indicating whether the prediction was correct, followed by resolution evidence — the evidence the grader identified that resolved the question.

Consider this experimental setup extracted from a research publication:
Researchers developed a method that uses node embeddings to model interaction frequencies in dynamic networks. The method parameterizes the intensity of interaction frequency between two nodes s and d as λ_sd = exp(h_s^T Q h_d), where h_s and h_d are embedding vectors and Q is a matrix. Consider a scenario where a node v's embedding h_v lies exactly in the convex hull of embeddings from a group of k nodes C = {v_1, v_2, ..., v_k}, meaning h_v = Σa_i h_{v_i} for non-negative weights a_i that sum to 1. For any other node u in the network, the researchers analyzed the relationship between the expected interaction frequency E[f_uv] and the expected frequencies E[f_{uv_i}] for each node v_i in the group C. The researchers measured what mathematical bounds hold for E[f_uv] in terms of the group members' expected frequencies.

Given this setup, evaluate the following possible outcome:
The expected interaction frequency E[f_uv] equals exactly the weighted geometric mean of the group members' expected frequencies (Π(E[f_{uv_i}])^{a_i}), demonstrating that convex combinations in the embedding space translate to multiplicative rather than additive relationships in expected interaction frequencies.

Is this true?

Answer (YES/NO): NO